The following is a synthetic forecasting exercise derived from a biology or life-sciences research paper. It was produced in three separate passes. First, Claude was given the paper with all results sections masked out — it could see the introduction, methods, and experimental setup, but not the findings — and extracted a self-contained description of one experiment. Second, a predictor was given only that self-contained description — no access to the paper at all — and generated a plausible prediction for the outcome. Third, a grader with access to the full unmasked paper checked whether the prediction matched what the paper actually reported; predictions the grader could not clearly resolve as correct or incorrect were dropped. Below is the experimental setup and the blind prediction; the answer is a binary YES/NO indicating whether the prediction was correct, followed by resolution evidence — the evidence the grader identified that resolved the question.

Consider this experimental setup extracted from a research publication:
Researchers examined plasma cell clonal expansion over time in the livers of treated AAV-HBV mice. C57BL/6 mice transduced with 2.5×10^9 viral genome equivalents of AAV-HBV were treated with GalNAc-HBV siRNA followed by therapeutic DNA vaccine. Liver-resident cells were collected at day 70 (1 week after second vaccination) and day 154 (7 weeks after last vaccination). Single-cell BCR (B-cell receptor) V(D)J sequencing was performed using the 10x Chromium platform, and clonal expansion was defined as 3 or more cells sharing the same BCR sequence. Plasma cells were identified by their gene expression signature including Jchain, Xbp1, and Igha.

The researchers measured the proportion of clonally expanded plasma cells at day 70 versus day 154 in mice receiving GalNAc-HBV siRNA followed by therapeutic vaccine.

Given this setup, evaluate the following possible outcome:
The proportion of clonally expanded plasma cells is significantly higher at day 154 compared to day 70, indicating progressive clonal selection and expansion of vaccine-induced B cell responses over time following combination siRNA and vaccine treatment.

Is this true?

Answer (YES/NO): YES